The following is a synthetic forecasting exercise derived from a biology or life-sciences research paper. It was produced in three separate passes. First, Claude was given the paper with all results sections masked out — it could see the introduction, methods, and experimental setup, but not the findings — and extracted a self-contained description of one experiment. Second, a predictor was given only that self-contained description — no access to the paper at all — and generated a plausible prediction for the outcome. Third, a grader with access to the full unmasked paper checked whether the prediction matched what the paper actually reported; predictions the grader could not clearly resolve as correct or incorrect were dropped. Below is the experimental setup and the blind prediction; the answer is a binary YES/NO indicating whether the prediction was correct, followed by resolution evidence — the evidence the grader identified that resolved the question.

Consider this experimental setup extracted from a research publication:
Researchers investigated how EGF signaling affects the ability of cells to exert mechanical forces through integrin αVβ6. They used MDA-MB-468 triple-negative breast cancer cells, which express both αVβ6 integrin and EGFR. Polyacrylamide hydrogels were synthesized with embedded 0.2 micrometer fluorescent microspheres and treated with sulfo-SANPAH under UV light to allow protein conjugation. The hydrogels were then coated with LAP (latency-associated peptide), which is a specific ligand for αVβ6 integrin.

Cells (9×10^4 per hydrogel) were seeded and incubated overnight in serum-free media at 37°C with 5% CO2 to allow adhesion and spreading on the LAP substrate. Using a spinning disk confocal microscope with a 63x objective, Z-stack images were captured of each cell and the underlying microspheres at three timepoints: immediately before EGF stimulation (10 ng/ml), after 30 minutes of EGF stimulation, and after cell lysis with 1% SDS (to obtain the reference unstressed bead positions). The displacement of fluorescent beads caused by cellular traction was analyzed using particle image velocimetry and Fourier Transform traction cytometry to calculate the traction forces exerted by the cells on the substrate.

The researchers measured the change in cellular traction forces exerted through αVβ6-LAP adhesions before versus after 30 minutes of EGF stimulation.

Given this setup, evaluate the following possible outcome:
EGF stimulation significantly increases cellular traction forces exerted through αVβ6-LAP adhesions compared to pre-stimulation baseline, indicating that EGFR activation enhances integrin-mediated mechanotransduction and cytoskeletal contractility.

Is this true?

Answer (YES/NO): NO